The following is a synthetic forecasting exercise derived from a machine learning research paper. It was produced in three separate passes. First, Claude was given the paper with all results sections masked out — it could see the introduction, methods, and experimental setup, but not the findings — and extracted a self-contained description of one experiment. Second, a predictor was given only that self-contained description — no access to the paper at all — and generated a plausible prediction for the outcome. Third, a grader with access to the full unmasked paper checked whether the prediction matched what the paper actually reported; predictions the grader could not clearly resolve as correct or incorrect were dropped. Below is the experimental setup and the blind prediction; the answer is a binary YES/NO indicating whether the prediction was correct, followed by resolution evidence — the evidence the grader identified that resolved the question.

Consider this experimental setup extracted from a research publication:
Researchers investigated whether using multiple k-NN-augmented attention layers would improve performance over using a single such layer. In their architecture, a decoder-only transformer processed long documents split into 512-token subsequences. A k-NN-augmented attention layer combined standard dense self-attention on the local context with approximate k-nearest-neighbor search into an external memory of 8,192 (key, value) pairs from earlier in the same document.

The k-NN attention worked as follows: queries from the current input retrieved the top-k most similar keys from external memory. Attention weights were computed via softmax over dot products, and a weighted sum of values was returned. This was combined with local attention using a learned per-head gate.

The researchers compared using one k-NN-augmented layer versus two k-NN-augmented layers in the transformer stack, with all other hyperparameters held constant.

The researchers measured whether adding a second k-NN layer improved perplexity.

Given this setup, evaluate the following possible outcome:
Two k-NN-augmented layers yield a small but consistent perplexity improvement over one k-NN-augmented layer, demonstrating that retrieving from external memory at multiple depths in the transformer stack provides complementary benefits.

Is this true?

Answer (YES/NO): NO